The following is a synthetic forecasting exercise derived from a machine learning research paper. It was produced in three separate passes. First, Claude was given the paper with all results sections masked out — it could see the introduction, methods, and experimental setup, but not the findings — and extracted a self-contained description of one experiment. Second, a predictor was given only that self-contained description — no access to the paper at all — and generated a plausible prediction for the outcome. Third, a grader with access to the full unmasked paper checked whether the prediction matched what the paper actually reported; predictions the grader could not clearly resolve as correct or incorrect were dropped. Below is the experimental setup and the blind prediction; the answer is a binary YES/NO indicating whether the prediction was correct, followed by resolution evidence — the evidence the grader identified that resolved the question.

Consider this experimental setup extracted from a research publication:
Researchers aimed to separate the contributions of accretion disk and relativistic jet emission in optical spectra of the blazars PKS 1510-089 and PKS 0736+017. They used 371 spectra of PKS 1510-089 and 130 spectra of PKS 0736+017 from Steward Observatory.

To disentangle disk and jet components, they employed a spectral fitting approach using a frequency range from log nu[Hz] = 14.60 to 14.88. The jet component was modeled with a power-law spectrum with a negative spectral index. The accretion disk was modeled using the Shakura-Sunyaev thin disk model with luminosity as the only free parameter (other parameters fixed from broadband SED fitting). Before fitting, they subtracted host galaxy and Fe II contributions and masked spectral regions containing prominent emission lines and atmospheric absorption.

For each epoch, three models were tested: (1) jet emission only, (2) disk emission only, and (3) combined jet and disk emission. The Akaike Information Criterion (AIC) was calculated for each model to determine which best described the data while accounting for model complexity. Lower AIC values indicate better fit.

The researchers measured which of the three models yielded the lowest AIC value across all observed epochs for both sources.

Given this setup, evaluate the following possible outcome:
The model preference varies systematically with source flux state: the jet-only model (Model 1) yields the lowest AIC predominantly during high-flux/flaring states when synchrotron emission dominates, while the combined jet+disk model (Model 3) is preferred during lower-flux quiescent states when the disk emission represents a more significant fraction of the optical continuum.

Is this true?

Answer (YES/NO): YES